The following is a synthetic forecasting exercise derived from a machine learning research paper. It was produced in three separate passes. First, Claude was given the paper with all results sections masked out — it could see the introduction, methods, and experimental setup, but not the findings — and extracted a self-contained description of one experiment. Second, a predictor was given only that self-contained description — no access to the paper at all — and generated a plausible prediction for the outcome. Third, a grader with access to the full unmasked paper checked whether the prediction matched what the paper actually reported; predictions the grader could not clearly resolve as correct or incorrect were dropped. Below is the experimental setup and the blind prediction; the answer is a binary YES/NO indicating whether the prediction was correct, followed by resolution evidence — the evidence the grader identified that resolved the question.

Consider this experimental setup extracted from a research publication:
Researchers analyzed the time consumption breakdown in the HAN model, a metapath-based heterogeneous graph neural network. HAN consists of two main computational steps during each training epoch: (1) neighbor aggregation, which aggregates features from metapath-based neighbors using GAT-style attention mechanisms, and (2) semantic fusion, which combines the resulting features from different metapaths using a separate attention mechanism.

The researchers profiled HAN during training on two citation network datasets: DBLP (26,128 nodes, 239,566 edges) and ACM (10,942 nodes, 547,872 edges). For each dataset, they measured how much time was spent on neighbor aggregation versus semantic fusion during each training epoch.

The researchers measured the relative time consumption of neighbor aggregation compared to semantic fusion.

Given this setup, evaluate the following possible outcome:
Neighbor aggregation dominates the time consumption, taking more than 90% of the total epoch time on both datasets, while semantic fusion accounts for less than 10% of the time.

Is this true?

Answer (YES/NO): YES